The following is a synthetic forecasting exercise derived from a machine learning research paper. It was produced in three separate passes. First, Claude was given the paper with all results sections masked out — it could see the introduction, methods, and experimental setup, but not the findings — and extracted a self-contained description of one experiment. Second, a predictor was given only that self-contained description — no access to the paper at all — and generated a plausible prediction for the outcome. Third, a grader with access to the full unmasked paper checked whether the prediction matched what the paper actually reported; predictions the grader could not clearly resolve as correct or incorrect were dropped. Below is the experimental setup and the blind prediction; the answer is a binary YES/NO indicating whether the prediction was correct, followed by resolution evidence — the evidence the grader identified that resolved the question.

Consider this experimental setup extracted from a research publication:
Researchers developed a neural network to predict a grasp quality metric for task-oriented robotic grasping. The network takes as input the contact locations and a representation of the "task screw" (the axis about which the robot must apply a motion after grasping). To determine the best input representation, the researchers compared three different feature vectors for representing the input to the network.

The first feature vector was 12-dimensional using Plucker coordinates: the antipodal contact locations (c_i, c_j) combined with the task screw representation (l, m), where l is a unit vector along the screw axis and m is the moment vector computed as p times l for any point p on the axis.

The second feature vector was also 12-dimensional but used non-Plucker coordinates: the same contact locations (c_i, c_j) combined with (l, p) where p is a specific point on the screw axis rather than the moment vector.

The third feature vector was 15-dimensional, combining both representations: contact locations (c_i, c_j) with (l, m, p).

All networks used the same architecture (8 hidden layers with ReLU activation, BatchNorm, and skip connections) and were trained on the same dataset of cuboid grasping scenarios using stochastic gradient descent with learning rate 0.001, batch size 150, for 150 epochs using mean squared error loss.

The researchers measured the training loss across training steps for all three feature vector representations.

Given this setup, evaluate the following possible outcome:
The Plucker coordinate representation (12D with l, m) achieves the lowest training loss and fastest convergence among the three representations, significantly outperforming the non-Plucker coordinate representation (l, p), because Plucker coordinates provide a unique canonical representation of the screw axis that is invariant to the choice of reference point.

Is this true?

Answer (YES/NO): YES